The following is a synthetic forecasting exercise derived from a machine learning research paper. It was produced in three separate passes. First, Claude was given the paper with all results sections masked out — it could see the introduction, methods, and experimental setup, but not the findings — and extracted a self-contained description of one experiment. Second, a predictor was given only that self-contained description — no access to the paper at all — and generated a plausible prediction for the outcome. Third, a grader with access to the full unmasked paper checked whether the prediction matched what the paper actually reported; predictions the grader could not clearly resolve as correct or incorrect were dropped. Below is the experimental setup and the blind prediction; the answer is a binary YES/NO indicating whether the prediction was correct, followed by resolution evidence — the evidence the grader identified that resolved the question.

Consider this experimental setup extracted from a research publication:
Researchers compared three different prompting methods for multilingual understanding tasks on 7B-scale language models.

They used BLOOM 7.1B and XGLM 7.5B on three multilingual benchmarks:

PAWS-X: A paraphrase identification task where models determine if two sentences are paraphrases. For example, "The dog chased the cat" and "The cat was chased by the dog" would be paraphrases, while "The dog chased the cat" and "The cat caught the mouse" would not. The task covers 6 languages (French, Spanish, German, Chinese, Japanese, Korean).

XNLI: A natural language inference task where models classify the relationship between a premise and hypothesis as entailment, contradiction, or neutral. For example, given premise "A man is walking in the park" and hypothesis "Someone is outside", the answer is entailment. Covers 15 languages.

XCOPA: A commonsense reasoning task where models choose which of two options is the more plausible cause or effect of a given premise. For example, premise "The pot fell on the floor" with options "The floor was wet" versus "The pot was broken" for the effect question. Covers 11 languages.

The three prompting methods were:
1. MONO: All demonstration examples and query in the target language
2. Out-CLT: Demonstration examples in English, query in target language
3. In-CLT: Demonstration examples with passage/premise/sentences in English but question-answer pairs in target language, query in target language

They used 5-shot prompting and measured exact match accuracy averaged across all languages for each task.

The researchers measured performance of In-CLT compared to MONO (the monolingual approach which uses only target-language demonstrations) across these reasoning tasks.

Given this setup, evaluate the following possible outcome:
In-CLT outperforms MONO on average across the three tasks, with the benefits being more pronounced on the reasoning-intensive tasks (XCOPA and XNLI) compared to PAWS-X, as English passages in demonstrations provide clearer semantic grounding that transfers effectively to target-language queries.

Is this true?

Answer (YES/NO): NO